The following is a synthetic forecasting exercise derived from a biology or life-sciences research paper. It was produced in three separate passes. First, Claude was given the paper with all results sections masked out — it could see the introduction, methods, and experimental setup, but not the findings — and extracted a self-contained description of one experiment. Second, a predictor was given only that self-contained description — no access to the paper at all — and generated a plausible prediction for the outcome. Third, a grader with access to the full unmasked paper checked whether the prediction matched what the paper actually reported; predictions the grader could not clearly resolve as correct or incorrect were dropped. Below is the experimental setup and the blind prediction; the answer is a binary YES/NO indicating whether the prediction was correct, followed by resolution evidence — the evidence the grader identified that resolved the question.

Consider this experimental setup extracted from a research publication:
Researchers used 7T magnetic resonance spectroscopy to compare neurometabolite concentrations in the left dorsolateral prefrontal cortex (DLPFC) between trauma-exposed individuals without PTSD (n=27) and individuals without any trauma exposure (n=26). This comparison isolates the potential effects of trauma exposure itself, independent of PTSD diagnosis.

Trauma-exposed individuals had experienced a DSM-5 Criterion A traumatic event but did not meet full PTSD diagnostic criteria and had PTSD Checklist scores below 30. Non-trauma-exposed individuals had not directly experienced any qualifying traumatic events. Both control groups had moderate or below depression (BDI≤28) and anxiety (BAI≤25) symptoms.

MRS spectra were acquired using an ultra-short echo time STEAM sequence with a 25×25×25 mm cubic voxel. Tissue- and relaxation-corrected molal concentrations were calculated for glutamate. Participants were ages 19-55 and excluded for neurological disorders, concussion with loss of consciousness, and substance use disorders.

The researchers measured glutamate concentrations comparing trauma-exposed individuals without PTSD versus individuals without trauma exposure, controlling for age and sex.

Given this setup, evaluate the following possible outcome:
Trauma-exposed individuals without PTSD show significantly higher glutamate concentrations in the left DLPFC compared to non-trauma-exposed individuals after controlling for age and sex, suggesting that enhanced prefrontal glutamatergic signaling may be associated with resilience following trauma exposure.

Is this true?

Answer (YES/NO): NO